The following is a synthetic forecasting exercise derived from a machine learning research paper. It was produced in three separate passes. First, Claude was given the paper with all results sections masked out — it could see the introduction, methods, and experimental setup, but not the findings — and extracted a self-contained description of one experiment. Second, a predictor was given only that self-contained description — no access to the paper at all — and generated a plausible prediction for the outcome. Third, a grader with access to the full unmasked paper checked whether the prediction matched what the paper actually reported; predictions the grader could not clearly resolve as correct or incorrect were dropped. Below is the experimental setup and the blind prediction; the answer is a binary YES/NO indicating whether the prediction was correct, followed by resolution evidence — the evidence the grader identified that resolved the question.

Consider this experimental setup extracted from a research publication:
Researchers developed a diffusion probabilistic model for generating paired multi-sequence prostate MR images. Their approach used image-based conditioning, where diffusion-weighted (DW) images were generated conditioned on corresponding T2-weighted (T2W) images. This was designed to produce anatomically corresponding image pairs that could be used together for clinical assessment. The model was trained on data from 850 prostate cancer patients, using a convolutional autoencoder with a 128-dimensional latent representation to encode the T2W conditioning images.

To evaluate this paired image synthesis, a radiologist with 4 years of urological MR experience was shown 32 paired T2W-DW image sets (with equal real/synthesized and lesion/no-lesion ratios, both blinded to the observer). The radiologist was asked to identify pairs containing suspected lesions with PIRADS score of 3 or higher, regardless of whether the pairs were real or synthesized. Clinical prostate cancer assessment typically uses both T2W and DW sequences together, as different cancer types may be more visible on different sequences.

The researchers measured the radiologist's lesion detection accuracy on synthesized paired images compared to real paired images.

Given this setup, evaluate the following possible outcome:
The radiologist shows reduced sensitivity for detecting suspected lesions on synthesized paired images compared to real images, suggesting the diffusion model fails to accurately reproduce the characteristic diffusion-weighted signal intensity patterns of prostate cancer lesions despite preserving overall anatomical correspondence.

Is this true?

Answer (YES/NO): NO